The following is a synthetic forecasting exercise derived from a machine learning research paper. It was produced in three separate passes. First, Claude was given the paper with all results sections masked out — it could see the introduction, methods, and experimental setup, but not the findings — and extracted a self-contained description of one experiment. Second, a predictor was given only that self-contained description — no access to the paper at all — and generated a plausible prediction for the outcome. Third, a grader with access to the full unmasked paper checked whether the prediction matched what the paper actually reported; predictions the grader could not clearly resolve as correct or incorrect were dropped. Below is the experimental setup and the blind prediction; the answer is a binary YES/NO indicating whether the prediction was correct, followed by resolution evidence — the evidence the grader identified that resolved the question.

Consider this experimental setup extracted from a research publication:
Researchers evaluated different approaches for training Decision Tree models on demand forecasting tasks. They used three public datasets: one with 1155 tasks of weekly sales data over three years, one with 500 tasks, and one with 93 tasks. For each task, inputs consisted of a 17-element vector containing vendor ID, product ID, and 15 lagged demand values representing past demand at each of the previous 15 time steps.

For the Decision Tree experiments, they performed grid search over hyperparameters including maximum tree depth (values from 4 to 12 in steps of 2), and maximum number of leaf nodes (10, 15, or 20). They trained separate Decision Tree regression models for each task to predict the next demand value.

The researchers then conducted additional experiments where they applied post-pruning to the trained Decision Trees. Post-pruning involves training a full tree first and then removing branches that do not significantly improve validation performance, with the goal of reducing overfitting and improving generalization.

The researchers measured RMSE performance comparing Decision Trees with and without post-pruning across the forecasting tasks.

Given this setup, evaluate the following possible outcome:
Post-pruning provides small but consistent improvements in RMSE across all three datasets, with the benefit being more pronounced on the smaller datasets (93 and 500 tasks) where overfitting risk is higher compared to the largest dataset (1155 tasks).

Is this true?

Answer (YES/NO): NO